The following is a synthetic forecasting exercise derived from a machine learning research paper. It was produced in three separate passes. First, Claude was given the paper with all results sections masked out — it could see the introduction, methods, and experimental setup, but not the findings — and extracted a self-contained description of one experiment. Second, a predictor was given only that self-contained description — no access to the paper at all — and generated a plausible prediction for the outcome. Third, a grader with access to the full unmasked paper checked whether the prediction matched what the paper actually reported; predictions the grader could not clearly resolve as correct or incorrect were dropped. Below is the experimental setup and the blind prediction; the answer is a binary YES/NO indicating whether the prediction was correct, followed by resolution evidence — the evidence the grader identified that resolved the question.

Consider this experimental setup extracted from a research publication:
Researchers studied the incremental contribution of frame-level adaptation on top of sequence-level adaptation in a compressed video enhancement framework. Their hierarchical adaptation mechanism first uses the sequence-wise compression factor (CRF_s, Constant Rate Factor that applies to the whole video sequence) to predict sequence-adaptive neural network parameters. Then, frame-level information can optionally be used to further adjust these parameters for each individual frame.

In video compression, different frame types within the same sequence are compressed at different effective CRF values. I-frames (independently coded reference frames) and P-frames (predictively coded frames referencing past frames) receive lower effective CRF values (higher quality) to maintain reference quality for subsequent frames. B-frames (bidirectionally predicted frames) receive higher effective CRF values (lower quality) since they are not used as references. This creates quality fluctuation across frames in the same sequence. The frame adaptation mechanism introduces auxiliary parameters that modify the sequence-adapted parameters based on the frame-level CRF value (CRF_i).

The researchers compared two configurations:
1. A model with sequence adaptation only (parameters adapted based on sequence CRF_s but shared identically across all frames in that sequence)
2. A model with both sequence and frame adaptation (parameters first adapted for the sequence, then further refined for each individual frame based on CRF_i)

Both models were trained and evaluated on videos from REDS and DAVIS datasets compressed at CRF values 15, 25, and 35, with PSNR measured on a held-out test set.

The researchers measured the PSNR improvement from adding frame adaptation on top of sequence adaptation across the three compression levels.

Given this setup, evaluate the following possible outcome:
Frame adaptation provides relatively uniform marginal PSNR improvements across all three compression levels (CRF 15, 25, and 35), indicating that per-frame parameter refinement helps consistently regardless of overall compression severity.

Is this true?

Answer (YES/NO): YES